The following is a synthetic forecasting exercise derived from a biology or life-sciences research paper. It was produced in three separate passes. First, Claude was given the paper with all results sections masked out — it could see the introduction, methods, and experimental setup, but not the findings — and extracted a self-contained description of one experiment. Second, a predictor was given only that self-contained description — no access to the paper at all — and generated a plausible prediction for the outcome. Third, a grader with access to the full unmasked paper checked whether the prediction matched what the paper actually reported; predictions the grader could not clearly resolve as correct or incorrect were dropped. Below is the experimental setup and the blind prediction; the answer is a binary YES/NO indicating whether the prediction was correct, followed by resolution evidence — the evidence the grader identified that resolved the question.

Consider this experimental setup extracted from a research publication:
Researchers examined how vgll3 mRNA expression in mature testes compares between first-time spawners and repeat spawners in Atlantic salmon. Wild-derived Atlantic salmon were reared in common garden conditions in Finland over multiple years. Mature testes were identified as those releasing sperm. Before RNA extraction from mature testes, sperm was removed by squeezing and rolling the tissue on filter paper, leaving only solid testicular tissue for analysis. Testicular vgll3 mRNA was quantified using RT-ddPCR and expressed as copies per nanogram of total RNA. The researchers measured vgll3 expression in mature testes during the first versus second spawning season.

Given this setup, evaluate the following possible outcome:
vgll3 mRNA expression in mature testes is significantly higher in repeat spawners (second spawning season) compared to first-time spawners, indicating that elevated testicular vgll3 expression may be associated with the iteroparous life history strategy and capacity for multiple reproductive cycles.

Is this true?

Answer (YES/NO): YES